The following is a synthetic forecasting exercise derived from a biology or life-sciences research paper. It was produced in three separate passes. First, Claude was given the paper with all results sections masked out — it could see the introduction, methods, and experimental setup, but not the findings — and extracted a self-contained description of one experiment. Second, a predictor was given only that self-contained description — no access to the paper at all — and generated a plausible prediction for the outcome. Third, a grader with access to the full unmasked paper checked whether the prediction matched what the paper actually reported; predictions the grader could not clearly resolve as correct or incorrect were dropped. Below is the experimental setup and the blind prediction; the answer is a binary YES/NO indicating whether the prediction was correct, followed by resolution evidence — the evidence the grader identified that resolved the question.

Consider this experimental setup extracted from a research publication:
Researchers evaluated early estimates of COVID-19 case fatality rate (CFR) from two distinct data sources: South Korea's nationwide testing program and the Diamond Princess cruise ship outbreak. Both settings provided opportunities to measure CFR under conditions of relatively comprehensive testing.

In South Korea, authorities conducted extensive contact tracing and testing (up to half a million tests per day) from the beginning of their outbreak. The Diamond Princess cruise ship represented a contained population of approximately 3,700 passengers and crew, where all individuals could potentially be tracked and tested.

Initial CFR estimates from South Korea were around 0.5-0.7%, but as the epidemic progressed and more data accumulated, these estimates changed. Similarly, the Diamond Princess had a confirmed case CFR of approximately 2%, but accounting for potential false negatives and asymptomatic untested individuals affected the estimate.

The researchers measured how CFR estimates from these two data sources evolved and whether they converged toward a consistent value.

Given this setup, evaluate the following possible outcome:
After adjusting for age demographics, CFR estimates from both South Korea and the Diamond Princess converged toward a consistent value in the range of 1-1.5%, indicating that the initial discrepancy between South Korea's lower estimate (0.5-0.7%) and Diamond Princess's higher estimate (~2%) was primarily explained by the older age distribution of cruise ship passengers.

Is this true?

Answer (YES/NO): NO